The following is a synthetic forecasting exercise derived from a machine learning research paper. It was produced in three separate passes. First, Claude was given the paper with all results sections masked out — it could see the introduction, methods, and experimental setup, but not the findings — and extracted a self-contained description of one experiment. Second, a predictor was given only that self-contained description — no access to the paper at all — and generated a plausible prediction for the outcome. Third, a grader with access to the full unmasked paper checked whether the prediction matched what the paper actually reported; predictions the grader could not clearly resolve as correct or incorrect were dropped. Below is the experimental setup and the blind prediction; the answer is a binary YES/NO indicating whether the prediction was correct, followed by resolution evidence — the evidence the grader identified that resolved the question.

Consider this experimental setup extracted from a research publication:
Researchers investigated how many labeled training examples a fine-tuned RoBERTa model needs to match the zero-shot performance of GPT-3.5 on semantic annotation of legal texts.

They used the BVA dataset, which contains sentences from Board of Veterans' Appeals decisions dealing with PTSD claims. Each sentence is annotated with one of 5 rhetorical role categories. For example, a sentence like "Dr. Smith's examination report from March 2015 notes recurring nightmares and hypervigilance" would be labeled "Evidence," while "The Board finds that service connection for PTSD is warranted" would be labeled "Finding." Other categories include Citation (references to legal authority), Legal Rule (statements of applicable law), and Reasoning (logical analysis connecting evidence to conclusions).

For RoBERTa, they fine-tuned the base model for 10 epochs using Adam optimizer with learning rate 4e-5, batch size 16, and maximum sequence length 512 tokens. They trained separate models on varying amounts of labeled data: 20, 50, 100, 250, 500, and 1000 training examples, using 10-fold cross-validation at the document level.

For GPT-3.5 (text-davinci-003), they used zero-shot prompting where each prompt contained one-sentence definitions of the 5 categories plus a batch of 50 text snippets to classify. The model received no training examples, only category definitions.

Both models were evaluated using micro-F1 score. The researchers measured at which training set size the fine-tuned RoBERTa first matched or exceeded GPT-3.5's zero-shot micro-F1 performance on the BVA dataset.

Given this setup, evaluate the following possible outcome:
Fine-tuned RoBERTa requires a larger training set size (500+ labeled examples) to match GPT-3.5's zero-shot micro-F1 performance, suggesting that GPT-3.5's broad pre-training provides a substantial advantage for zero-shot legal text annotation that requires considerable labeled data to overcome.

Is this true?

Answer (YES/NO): NO